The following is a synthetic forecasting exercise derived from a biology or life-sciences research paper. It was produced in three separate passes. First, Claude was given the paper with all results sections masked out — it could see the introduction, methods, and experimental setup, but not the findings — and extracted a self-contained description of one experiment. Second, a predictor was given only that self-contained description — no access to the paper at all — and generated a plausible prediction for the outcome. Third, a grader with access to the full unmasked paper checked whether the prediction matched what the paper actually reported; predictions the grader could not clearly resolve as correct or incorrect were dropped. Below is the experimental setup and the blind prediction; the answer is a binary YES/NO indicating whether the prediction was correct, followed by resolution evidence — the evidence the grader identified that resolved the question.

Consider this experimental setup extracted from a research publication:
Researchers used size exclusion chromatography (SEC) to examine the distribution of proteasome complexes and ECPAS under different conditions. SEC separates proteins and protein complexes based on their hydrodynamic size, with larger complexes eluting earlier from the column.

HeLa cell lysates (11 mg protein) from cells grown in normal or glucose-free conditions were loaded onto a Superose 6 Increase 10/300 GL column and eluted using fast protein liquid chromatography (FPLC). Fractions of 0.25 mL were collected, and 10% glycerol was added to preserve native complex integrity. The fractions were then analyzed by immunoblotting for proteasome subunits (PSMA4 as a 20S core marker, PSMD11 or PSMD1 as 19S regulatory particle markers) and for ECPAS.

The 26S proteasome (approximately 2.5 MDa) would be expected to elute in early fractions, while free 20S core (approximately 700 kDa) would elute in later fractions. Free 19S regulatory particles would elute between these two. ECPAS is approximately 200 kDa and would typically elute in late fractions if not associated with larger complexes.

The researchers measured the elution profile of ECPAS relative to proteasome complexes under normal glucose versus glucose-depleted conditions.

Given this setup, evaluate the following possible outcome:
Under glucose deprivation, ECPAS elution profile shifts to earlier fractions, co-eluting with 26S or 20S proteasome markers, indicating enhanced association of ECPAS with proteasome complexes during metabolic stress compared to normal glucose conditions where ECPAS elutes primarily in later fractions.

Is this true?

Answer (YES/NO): NO